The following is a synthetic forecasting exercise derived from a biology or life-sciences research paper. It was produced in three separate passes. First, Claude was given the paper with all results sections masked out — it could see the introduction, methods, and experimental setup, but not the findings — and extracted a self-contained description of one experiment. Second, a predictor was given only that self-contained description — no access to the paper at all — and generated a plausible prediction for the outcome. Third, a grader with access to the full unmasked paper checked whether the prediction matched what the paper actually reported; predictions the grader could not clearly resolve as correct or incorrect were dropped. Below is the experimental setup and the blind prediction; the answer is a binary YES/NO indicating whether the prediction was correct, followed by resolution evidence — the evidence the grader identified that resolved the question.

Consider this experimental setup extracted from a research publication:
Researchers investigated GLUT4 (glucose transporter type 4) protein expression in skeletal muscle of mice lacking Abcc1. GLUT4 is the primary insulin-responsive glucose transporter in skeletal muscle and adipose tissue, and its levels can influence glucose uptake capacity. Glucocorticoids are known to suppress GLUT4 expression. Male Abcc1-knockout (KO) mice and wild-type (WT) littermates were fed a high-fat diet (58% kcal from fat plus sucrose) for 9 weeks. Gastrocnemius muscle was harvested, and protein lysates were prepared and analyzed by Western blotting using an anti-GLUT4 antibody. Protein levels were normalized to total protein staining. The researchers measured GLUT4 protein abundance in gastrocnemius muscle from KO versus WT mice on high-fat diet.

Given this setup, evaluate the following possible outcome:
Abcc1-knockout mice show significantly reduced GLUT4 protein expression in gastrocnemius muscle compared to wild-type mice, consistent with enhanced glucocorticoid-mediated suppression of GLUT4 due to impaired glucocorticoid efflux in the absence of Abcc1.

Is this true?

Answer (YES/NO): NO